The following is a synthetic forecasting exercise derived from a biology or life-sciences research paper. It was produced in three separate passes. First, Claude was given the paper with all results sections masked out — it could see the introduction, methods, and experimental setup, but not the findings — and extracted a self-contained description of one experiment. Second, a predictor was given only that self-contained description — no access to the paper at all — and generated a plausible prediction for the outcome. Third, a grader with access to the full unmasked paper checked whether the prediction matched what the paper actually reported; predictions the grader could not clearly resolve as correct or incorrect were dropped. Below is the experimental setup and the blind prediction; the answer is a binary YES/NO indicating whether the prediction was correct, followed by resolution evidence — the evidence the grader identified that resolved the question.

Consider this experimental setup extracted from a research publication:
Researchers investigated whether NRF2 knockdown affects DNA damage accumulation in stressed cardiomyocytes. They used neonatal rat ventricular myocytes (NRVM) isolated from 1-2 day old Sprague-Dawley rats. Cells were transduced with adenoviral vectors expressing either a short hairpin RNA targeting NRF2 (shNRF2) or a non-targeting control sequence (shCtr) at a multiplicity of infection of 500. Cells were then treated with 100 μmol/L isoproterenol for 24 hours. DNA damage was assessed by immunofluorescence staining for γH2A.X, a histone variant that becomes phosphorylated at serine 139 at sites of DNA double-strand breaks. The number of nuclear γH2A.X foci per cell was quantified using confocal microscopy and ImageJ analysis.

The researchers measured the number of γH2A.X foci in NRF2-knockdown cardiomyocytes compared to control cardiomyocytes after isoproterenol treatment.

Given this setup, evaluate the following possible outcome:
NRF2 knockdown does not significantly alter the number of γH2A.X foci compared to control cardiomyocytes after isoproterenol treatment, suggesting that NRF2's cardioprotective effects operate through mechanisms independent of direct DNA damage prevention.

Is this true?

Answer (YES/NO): NO